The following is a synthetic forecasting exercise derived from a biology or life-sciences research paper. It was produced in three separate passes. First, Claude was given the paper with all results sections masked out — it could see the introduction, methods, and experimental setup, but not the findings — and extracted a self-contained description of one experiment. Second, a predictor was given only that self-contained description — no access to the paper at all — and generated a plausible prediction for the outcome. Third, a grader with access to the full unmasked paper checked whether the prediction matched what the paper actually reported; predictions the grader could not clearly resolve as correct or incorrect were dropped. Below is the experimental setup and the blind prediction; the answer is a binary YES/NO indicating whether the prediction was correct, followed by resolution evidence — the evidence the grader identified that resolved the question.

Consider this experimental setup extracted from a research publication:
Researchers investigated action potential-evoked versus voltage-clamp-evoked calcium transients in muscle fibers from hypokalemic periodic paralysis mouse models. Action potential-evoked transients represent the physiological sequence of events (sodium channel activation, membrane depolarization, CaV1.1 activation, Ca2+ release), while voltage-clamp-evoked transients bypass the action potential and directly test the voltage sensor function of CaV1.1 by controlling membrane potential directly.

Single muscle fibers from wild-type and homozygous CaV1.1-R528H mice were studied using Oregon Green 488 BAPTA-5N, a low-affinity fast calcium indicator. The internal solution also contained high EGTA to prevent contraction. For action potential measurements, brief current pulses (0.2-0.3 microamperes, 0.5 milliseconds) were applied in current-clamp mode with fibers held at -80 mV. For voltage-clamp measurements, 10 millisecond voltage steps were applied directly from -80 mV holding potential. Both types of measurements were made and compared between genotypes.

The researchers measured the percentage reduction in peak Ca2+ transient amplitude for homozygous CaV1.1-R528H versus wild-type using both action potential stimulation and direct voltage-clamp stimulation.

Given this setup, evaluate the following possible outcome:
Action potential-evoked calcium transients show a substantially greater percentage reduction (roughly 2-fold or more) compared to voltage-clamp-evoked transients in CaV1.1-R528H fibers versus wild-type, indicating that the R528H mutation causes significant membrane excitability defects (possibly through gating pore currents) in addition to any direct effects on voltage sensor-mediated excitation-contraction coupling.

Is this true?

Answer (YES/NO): NO